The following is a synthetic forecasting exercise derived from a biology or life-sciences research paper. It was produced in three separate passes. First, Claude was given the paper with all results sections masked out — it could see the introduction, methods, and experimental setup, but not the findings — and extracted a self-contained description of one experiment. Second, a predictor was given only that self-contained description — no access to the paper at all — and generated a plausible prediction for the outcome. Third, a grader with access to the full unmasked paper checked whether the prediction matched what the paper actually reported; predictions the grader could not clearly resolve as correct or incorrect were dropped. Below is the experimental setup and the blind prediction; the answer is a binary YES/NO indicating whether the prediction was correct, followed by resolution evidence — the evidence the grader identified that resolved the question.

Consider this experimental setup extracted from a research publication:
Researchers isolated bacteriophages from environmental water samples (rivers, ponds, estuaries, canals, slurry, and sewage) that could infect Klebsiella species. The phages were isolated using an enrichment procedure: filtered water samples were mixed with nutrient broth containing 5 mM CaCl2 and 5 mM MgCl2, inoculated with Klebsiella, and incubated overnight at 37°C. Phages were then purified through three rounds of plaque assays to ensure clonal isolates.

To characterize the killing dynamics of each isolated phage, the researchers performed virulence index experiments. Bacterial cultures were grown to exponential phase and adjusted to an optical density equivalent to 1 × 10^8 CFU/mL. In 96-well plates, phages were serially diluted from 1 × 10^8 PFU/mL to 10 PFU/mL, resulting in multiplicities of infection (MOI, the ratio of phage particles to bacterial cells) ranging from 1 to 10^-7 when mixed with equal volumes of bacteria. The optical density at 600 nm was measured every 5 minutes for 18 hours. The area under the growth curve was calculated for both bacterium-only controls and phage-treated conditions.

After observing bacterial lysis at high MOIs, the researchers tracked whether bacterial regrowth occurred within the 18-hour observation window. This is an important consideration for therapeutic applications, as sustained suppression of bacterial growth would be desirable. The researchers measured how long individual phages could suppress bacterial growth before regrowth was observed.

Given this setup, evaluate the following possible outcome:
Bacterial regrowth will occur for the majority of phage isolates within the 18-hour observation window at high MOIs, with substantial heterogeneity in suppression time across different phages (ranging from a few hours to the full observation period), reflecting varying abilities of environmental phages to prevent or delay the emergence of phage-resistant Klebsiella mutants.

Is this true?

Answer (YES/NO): NO